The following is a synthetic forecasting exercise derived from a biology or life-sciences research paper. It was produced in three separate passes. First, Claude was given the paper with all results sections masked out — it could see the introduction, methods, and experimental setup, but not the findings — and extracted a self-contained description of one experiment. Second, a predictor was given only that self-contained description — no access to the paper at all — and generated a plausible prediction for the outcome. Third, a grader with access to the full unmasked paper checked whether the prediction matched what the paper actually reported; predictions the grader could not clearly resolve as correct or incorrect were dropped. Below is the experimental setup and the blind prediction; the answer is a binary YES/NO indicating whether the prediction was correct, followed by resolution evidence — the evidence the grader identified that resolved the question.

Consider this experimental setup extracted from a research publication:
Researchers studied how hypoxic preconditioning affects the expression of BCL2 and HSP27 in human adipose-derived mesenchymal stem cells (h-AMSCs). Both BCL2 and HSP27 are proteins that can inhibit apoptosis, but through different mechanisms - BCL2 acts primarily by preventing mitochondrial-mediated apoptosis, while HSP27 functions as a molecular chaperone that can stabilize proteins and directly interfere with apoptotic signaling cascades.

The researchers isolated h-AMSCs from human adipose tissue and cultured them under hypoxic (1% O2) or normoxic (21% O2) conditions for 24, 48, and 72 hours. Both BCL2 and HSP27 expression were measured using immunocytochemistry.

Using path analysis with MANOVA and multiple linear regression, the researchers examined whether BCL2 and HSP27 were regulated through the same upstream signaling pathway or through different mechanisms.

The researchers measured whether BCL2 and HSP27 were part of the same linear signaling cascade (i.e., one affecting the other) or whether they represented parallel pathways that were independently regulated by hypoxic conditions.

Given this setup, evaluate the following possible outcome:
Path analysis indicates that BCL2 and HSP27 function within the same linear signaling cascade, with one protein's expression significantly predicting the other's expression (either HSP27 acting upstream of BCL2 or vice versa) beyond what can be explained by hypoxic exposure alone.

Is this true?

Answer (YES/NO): NO